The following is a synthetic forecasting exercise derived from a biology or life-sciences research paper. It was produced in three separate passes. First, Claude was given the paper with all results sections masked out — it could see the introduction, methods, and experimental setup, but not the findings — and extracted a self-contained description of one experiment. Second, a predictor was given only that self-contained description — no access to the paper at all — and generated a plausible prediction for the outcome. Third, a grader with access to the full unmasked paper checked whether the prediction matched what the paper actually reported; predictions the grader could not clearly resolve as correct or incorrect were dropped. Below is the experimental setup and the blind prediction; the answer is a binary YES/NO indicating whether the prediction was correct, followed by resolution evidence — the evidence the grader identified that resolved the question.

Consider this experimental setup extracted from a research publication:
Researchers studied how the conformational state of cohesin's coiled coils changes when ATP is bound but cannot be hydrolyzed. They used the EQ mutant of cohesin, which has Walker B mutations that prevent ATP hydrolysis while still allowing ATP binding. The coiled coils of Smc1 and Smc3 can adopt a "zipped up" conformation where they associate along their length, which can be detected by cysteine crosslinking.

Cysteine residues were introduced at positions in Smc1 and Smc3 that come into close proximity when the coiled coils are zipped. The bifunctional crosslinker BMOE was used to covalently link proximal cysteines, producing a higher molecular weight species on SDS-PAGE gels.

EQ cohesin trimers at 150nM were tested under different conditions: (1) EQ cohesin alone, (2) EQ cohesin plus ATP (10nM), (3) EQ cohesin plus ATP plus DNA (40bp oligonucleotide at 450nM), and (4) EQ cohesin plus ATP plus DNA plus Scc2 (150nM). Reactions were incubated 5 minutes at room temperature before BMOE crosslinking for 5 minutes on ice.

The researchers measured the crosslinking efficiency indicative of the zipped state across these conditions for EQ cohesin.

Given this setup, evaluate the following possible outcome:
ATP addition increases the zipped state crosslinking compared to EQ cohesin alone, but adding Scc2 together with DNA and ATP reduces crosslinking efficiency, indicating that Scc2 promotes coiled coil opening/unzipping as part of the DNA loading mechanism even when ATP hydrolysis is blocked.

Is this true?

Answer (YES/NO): NO